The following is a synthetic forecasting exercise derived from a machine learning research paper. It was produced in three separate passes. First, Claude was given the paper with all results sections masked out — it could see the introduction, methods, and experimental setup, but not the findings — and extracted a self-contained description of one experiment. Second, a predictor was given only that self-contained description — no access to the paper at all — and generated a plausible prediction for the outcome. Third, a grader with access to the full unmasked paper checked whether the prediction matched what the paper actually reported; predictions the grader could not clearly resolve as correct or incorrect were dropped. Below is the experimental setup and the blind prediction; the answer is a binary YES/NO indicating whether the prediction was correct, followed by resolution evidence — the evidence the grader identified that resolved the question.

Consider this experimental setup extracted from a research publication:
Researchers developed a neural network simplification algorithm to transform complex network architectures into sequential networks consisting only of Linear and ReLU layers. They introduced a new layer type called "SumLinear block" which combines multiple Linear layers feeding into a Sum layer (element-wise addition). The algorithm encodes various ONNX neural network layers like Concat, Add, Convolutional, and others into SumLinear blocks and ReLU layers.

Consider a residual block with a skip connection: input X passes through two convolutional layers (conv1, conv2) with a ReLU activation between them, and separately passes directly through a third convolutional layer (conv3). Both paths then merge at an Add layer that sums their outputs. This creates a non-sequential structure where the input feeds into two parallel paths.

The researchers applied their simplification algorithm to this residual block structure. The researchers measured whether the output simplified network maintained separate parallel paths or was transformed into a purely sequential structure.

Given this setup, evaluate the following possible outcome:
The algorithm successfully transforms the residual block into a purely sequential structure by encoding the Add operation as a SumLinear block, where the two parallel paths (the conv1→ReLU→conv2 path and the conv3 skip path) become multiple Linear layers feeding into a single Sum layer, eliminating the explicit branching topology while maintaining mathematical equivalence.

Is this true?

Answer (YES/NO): YES